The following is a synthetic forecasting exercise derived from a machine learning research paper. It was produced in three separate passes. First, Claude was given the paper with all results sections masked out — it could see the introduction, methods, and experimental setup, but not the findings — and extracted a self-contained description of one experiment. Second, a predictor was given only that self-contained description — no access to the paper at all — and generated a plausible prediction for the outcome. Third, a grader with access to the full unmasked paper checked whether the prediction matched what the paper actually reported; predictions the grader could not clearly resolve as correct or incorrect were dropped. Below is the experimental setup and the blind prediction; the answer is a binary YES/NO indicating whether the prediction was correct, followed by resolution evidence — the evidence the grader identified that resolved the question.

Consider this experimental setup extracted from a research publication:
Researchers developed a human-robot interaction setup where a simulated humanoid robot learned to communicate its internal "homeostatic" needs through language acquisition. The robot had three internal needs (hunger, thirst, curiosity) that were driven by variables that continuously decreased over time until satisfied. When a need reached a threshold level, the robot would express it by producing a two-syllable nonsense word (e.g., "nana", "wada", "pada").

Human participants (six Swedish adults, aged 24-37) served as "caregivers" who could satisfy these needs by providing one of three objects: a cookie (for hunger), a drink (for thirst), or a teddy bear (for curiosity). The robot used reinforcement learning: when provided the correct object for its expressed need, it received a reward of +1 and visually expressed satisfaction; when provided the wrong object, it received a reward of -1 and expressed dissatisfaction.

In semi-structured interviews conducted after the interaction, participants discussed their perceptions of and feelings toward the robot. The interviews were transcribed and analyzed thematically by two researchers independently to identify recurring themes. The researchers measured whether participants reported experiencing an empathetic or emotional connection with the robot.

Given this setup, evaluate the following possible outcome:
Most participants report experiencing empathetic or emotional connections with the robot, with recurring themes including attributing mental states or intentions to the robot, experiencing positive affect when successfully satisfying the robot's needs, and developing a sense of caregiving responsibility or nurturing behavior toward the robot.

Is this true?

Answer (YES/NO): YES